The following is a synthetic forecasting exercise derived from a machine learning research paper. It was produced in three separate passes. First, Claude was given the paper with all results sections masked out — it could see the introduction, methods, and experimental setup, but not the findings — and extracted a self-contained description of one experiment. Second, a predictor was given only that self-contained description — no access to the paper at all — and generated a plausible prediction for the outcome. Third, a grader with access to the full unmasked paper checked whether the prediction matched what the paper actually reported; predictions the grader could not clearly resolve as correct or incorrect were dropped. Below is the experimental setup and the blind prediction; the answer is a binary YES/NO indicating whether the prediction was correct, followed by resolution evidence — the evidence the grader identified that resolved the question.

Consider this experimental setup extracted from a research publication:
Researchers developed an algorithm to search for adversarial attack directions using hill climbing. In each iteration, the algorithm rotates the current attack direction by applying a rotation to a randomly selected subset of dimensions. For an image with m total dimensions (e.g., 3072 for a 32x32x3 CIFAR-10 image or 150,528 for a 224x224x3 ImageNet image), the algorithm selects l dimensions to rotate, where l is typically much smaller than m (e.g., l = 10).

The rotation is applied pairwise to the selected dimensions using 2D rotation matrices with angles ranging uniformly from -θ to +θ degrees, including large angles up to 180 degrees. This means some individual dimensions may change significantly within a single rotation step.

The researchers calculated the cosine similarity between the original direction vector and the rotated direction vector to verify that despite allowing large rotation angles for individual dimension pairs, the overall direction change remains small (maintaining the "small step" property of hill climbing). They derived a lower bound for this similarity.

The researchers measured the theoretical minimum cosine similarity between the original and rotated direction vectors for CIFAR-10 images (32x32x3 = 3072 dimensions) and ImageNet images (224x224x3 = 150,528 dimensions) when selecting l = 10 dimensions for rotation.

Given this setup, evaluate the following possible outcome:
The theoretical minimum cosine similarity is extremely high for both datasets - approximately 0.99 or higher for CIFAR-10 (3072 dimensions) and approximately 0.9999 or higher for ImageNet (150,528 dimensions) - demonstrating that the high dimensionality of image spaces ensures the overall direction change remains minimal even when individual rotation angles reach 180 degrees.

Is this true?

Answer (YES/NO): YES